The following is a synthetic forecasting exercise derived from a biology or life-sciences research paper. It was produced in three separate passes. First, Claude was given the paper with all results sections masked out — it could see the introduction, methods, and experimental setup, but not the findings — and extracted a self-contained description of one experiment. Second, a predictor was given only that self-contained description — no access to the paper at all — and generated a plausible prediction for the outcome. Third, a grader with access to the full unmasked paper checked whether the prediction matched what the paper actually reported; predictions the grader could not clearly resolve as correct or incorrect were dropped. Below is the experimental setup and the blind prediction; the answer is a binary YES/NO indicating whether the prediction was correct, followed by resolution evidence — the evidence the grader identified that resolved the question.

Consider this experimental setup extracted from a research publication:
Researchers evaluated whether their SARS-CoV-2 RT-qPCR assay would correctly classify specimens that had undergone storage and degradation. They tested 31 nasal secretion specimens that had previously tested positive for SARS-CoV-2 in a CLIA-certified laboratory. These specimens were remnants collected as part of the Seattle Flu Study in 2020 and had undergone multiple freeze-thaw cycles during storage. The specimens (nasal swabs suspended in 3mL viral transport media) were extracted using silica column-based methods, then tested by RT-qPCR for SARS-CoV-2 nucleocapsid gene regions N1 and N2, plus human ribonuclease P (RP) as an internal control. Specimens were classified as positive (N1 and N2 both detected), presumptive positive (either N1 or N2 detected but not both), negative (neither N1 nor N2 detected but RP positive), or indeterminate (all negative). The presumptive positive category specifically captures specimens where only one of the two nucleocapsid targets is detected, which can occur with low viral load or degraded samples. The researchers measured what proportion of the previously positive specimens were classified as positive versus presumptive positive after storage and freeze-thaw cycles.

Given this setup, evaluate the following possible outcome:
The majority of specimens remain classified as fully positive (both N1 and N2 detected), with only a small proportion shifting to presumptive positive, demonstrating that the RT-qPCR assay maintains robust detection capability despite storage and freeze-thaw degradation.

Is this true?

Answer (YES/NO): YES